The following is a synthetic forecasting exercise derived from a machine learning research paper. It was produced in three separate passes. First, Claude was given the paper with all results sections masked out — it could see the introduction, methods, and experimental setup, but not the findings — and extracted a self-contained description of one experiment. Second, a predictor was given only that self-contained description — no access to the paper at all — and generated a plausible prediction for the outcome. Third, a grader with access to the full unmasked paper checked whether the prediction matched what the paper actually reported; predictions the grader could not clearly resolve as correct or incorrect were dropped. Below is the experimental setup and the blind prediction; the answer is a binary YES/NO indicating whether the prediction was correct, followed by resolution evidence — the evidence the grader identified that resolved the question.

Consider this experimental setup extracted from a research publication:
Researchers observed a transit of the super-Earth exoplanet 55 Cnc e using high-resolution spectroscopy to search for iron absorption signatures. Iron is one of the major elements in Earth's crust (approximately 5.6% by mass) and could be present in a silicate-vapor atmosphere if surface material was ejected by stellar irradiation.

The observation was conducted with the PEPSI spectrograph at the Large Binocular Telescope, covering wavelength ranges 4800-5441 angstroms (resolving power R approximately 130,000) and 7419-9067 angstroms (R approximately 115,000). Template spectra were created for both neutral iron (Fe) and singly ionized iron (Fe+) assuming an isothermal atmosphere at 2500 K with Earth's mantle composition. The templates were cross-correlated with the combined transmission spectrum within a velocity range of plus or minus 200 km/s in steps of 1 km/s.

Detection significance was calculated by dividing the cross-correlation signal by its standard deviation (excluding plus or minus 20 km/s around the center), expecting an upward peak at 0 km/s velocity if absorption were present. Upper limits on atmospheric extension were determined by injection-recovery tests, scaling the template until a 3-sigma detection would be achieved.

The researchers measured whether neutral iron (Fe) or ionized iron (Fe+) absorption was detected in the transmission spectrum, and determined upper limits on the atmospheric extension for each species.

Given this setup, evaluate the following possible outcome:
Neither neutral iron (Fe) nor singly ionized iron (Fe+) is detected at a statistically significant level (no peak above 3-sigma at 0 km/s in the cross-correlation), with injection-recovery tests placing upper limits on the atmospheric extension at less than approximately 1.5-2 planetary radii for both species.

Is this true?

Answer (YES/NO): NO